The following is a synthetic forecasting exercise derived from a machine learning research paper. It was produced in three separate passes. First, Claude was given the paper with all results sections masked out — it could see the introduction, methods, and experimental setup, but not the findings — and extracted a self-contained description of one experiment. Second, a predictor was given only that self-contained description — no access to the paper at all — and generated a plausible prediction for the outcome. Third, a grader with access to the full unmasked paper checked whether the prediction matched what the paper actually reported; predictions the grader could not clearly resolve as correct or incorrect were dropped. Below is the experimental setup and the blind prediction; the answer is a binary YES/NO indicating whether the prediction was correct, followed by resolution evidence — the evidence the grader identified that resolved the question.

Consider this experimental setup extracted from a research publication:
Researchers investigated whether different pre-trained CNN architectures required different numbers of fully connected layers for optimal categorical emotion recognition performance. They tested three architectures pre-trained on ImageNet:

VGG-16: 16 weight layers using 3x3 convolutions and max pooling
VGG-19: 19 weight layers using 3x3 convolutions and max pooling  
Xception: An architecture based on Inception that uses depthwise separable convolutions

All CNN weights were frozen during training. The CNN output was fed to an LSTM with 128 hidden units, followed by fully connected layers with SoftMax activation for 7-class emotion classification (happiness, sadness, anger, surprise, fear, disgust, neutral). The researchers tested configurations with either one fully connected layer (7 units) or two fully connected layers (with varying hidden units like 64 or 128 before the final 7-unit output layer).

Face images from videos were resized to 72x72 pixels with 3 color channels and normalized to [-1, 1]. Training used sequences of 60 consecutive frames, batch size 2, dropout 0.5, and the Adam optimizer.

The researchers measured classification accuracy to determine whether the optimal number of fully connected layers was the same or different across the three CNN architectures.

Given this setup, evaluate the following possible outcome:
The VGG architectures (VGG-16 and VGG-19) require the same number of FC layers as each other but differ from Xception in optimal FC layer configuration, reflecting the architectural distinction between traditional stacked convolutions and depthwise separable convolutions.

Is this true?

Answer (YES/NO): NO